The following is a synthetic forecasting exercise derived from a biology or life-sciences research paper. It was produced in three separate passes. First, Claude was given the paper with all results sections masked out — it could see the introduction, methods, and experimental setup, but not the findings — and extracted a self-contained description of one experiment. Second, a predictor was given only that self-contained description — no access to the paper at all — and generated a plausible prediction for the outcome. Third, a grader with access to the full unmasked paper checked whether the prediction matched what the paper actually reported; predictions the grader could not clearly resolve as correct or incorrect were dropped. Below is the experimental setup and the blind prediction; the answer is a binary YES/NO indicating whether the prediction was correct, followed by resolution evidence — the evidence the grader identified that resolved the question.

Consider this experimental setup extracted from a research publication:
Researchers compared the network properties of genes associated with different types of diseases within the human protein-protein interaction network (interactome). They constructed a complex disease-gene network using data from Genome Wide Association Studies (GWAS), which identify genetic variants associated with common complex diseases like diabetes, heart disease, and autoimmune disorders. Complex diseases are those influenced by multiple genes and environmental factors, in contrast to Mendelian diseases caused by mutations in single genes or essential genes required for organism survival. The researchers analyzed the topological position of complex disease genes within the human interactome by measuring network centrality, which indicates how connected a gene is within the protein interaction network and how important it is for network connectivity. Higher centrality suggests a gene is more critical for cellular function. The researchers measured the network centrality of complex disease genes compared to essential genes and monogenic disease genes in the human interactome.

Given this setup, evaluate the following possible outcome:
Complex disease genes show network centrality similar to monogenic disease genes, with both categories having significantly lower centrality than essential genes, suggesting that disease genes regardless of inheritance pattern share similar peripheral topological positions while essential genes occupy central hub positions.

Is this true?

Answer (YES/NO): NO